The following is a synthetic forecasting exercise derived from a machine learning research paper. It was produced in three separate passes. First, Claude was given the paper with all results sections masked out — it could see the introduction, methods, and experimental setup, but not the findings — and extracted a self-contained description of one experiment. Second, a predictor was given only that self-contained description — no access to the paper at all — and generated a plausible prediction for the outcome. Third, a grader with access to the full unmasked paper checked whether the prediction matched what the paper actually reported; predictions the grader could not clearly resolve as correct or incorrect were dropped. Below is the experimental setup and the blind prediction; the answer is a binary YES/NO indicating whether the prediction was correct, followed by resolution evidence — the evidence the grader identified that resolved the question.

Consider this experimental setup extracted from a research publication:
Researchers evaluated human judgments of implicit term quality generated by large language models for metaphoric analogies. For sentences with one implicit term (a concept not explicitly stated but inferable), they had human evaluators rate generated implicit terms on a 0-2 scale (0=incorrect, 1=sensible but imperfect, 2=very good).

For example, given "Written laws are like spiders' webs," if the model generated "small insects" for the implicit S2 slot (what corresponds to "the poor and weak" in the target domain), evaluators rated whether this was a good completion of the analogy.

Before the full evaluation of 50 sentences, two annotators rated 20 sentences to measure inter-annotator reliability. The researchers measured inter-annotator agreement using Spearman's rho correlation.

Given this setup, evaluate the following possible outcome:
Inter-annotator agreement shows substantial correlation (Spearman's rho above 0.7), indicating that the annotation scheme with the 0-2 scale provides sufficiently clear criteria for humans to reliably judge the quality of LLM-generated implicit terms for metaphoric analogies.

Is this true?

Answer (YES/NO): NO